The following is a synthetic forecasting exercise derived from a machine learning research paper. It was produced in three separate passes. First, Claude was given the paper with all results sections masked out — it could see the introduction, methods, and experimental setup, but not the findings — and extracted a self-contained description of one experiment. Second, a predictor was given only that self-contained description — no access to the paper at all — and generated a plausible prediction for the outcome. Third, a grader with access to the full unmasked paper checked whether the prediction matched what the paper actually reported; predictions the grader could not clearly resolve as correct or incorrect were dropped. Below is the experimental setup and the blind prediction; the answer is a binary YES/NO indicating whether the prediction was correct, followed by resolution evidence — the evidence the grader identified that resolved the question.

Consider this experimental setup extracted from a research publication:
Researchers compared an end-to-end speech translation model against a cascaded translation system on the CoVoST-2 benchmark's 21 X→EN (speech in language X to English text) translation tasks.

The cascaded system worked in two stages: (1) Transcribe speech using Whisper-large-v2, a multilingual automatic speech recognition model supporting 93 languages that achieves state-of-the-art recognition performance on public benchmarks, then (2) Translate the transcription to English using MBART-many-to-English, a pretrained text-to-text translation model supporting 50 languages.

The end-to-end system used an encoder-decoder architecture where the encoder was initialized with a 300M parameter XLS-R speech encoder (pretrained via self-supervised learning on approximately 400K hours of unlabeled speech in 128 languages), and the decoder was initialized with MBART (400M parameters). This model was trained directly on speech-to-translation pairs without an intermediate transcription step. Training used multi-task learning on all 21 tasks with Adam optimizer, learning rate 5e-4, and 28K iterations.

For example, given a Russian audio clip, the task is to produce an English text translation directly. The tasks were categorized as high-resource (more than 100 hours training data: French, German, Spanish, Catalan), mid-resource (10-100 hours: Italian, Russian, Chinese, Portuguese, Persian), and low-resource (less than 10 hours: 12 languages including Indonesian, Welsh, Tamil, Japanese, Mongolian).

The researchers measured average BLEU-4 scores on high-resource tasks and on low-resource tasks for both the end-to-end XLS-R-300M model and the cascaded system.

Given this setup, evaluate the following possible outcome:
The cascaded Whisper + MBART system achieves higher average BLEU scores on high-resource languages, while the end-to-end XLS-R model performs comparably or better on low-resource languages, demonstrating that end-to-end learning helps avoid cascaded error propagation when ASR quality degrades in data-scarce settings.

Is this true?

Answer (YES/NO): NO